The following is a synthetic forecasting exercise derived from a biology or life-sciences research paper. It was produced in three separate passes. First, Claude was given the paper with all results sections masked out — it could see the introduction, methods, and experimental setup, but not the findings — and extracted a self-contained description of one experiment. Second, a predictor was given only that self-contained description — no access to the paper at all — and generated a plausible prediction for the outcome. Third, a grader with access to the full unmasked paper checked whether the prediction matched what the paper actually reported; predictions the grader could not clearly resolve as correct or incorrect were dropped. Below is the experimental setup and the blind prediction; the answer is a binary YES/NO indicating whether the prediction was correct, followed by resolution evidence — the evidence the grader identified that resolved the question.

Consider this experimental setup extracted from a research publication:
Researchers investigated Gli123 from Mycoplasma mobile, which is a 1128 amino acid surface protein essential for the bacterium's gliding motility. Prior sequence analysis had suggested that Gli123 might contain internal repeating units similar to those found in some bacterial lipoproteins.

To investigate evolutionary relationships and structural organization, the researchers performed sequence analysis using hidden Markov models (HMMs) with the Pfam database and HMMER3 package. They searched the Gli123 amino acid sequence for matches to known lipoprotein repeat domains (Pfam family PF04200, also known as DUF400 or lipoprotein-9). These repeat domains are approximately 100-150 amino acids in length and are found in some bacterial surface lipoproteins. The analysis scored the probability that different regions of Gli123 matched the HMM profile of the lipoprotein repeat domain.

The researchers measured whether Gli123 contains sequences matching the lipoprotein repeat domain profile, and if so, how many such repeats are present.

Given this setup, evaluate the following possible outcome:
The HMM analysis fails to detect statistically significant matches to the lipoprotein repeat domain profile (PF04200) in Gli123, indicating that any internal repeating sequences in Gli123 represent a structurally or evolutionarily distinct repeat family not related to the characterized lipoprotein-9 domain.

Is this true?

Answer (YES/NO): NO